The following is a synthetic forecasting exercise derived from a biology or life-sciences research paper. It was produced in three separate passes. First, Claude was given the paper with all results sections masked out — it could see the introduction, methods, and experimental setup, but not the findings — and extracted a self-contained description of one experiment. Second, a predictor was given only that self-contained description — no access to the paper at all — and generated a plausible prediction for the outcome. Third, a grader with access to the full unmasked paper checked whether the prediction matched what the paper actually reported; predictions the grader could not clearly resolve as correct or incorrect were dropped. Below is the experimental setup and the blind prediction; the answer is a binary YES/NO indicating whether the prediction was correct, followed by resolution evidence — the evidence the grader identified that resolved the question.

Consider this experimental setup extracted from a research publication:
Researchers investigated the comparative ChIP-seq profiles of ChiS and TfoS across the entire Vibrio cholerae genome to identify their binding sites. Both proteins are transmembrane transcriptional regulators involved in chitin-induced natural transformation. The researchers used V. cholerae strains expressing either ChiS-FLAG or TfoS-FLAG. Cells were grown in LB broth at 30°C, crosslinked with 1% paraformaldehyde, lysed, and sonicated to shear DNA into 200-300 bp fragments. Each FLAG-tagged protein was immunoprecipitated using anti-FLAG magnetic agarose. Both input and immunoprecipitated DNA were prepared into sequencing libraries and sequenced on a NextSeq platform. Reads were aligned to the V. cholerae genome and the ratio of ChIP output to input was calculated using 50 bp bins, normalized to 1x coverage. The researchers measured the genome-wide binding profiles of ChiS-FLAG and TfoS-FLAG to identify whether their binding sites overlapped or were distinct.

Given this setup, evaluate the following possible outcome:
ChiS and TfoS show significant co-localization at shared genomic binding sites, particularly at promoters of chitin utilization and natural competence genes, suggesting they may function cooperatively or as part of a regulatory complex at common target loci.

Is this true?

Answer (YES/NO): NO